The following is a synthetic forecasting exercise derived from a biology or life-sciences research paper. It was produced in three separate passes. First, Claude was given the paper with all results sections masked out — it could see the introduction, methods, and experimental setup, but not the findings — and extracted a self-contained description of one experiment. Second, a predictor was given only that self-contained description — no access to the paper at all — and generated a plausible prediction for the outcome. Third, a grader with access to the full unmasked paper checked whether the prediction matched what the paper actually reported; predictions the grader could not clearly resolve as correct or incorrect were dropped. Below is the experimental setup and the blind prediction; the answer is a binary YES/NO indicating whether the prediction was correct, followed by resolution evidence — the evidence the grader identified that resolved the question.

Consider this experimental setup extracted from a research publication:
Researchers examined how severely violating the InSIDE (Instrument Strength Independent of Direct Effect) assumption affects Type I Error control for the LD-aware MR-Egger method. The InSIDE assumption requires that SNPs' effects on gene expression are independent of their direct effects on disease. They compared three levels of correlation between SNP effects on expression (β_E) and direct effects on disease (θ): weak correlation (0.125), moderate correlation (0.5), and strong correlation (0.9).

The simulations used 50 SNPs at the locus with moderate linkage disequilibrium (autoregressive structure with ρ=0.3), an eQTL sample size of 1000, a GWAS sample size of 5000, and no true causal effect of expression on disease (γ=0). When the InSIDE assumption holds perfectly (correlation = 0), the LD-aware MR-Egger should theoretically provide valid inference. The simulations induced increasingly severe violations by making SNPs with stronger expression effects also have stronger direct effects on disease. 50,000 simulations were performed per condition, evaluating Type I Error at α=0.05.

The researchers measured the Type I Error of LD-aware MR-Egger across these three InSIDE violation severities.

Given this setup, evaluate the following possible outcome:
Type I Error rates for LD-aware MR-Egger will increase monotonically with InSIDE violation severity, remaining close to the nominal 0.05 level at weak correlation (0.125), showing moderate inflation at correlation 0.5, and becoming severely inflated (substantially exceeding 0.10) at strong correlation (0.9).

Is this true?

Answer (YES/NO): NO